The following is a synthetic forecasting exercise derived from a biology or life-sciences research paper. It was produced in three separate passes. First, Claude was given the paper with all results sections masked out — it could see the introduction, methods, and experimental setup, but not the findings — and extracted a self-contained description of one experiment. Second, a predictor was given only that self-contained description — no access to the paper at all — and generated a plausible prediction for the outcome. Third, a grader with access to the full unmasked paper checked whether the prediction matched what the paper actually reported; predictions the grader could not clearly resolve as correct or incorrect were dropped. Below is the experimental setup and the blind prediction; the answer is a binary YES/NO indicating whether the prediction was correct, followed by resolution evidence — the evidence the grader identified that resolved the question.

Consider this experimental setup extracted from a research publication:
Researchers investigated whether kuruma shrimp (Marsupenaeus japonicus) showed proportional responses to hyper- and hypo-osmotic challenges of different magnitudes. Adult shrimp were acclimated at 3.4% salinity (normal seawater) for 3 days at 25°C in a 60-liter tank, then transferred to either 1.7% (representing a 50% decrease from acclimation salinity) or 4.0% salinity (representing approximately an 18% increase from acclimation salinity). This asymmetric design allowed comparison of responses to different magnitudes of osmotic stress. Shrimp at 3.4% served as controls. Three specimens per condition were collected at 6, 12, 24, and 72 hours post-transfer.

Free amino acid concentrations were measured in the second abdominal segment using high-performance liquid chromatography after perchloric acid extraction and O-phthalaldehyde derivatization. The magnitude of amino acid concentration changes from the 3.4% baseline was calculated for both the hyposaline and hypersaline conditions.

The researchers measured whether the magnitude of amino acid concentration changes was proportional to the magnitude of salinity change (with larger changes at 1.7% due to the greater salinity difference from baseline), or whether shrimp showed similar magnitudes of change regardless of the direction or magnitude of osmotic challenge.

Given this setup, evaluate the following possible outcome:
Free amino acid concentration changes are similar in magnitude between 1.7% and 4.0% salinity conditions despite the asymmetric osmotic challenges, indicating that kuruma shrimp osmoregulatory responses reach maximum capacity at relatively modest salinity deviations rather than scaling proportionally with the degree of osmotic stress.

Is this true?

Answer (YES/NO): NO